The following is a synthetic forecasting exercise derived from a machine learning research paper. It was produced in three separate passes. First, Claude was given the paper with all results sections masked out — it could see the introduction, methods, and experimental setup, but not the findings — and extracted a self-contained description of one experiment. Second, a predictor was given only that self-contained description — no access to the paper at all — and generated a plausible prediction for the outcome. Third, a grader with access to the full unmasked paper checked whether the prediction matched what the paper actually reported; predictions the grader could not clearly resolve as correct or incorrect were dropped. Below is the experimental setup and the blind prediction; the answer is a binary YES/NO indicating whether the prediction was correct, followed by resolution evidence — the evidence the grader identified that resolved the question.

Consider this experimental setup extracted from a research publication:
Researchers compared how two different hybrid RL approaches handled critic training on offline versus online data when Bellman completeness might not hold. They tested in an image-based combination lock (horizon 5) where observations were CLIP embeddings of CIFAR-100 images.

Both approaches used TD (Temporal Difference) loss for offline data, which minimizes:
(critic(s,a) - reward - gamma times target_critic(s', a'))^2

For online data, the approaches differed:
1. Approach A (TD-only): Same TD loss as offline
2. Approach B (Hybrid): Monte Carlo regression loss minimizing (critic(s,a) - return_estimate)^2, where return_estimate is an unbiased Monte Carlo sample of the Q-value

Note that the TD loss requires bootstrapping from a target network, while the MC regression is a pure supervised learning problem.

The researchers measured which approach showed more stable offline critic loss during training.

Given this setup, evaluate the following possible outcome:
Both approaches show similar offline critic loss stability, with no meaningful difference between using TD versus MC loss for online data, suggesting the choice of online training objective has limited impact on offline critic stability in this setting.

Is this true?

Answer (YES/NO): YES